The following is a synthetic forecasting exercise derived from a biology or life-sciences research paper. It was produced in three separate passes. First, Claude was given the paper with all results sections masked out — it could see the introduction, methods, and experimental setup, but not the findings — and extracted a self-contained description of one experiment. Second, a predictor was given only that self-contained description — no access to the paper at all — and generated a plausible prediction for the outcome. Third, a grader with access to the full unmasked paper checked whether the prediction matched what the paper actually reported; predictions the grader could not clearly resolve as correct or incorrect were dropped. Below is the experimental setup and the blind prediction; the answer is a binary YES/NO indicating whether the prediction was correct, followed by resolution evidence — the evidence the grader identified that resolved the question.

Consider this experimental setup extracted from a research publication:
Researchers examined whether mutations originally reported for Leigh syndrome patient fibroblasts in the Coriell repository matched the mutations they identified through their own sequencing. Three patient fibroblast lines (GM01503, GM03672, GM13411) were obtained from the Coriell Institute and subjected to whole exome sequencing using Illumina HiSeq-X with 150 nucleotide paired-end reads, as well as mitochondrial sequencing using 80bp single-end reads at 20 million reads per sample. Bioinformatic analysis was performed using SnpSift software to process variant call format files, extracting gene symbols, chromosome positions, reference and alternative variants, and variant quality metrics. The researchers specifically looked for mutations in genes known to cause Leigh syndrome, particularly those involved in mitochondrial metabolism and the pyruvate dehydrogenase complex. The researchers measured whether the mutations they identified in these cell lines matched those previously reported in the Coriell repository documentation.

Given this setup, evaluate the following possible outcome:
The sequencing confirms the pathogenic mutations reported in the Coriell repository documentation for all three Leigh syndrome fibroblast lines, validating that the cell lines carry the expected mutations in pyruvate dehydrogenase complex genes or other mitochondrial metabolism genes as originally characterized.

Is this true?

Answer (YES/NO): NO